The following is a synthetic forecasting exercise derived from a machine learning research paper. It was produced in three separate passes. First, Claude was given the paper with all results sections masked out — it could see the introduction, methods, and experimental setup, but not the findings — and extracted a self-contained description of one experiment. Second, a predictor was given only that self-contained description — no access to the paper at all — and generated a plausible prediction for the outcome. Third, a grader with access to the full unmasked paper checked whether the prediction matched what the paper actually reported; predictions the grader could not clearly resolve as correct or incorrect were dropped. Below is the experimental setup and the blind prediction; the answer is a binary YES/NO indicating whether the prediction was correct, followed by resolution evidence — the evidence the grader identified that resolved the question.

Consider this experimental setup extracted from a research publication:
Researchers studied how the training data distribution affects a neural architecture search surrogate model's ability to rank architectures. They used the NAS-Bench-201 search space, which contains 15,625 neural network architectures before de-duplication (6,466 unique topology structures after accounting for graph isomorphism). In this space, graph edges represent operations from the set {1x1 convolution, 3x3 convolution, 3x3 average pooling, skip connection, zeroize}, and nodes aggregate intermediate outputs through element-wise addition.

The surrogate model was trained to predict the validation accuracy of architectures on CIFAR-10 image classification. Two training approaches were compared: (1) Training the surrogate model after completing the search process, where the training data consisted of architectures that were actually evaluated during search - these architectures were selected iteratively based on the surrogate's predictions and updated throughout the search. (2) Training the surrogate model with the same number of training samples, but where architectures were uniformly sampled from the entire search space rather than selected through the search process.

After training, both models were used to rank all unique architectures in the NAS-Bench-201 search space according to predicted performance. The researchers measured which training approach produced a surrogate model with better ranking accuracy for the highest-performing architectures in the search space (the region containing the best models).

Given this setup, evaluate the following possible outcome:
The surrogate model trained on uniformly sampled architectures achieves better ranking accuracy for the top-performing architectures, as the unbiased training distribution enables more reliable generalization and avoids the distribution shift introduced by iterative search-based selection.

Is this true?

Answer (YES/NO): NO